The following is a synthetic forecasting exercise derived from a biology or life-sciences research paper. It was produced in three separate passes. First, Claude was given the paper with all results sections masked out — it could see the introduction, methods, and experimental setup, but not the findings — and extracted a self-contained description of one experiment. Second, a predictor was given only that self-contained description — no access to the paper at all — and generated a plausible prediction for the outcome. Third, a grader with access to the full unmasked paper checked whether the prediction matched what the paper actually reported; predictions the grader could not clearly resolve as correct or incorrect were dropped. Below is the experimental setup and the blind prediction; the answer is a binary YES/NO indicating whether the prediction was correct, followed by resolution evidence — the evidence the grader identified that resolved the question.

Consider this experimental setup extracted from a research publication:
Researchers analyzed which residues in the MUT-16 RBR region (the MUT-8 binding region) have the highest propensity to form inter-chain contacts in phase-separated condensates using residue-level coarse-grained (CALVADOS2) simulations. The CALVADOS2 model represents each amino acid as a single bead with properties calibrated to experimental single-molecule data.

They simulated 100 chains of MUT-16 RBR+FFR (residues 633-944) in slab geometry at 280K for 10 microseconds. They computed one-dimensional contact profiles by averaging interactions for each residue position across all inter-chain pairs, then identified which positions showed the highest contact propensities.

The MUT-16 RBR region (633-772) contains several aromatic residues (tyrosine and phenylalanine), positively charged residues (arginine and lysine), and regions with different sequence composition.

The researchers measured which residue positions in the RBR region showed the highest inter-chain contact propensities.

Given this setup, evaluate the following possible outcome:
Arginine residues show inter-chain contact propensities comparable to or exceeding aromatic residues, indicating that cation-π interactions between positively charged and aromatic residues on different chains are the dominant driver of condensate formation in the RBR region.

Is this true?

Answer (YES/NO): NO